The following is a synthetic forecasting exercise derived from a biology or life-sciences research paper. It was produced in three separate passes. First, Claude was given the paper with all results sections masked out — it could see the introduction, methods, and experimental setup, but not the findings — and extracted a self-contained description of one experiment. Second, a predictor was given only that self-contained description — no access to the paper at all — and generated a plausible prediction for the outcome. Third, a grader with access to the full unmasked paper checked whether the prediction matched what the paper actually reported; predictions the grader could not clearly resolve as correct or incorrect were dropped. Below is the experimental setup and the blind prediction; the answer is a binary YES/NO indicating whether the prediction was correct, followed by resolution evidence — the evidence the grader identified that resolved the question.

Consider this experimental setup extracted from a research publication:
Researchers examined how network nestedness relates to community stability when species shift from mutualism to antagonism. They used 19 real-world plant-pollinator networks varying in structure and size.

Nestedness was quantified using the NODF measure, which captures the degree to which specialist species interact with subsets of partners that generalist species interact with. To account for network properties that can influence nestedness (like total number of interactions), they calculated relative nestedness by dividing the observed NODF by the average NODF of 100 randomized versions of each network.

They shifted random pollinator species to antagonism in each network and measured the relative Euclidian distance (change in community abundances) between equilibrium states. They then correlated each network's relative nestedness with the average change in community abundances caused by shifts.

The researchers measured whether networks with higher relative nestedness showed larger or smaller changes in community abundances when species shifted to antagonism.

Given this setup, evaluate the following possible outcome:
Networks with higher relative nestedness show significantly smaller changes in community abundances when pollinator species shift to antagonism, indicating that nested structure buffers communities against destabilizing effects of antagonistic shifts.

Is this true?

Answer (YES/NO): NO